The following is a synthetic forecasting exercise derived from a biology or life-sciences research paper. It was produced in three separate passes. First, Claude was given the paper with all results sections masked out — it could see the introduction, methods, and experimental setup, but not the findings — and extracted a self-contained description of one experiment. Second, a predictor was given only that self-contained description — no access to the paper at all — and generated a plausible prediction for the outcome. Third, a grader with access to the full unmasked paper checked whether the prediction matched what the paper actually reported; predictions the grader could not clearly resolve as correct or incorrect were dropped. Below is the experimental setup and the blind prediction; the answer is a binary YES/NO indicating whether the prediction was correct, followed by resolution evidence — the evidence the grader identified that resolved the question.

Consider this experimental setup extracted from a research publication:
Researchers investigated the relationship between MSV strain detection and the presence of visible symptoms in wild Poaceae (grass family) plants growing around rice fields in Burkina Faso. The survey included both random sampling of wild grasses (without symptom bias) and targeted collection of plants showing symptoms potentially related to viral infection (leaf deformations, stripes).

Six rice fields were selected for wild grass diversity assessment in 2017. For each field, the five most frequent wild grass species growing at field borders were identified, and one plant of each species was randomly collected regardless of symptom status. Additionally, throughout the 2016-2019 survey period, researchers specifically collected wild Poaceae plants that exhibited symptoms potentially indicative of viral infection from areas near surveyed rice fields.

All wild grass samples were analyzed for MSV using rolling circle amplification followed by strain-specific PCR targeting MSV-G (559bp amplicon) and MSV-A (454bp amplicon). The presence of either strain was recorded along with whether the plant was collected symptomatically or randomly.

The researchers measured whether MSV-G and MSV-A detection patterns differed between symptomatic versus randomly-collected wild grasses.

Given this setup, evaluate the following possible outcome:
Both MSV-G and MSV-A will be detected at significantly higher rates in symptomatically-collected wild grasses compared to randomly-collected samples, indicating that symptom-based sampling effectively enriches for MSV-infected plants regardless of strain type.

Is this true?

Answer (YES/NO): NO